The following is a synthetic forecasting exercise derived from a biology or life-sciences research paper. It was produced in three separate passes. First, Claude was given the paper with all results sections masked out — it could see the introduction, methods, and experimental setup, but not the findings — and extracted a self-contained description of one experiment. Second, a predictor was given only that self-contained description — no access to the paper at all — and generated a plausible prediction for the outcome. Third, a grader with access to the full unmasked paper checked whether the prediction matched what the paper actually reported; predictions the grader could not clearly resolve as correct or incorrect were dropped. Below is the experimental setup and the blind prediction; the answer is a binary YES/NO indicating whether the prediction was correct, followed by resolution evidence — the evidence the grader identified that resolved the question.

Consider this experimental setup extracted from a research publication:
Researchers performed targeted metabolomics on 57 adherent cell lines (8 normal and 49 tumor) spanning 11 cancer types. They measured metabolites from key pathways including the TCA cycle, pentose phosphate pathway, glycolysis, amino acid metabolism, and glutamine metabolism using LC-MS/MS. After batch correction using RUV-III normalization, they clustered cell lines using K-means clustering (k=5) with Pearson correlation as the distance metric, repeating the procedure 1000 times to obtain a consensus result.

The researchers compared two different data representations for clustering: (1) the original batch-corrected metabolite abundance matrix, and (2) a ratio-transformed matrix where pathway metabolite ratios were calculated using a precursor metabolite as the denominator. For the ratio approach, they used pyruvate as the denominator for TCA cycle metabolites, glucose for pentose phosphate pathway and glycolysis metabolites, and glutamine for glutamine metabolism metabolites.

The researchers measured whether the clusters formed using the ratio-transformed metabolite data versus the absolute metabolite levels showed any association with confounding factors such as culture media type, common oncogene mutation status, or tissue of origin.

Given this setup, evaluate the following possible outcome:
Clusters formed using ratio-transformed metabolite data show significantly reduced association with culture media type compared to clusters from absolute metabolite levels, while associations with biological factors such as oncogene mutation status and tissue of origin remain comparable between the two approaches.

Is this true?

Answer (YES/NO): NO